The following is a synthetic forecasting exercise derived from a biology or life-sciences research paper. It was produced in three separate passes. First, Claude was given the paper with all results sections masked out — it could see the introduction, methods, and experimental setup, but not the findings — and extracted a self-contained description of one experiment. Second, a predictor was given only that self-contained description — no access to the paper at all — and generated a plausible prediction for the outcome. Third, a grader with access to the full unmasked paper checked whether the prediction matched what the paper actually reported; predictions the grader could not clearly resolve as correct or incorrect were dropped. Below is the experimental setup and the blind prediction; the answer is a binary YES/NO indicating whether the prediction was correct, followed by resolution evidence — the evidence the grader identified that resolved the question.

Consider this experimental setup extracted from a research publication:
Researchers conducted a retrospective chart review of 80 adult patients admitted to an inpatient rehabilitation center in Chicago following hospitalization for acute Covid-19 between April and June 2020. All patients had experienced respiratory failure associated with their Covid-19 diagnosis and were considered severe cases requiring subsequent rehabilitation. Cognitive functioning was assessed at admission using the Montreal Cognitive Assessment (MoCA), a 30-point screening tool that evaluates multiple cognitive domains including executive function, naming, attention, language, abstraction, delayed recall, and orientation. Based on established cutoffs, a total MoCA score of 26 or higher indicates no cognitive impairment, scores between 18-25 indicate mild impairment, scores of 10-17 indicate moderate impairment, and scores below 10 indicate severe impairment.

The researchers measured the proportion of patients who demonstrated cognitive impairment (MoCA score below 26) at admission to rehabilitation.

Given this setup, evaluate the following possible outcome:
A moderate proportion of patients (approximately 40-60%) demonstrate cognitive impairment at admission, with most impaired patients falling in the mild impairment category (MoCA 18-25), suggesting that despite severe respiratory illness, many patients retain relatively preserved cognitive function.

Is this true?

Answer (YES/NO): NO